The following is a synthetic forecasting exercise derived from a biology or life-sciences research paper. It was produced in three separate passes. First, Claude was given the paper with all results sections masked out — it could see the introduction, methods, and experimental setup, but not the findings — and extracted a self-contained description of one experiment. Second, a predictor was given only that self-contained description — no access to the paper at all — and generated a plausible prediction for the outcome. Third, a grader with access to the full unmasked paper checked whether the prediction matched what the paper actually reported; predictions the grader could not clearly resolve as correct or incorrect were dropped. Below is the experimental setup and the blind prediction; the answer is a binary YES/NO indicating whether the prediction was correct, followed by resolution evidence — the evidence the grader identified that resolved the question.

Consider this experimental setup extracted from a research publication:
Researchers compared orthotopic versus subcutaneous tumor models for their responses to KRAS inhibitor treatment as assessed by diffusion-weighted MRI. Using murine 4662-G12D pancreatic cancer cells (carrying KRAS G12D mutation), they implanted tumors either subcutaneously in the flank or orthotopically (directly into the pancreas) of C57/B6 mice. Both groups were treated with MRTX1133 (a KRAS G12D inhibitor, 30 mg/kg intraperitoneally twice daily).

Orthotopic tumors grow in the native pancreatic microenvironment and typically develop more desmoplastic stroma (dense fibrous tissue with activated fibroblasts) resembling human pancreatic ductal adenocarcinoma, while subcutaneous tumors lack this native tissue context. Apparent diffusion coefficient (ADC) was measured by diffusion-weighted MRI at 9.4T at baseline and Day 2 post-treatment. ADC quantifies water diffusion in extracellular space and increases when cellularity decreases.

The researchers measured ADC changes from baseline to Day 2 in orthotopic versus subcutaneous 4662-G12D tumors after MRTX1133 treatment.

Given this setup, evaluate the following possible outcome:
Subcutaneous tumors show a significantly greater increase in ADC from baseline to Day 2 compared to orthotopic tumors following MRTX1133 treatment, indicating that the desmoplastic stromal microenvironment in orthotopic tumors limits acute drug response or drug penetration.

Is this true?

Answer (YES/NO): NO